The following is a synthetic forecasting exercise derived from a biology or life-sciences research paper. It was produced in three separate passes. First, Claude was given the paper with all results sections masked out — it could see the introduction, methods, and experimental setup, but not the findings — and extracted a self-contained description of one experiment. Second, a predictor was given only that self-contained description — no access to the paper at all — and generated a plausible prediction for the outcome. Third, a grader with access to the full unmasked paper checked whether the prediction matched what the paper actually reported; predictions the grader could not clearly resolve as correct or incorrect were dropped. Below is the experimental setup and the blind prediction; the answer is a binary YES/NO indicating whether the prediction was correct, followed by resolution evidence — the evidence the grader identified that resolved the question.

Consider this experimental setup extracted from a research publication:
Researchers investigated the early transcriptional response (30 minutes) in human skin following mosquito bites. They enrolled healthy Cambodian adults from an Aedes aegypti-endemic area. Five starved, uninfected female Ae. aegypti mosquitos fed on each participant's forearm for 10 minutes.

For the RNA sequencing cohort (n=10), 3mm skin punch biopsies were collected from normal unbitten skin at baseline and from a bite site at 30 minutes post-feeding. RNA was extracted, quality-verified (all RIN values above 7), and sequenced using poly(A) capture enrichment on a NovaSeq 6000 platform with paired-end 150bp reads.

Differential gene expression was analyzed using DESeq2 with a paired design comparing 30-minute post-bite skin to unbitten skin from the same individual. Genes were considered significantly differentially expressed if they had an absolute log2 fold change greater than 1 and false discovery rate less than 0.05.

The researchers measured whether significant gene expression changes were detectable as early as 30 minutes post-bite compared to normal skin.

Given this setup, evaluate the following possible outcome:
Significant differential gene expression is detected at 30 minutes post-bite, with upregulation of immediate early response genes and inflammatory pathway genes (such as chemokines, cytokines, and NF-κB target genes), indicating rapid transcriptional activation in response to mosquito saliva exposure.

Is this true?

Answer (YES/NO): NO